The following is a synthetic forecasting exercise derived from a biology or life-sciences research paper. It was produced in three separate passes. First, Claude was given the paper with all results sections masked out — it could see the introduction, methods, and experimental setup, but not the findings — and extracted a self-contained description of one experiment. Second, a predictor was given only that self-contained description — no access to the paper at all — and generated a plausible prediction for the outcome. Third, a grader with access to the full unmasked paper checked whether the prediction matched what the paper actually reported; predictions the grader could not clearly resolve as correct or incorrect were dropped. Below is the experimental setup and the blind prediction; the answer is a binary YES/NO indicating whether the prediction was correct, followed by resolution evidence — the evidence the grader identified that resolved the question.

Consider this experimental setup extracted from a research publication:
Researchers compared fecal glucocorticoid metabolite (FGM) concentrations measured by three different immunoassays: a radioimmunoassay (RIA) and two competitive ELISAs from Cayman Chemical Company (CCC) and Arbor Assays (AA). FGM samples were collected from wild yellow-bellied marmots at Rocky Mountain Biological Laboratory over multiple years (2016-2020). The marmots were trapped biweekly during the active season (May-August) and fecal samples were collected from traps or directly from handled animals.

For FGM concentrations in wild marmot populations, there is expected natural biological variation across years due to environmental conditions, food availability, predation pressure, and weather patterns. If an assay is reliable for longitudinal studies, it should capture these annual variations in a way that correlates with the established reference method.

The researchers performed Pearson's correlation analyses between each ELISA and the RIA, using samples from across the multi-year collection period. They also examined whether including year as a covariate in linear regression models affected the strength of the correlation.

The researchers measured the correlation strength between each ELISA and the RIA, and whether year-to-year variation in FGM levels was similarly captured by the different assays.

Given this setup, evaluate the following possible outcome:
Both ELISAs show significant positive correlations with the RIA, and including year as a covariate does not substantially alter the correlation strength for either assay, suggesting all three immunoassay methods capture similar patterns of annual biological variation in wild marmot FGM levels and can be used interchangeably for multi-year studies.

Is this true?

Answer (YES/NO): NO